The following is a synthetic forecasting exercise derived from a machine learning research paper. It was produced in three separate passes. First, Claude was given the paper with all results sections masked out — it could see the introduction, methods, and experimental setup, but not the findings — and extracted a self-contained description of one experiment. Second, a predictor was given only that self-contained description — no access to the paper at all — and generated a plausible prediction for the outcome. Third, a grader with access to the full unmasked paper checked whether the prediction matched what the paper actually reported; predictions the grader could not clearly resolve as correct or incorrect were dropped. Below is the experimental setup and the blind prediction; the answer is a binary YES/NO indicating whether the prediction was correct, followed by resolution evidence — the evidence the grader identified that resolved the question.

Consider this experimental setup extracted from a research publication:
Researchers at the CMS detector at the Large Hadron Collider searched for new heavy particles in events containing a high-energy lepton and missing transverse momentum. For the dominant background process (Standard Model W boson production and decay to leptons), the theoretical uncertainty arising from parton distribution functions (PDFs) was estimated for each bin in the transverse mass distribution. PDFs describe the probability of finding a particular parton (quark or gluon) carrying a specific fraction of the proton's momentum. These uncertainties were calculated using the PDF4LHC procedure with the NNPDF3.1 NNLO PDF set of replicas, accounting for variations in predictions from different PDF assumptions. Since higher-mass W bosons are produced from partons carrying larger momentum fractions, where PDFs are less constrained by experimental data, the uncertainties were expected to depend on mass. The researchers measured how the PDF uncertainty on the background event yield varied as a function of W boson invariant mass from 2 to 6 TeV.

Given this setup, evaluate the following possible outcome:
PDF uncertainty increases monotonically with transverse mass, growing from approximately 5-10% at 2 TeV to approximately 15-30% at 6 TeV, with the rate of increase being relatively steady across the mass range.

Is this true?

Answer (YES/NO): NO